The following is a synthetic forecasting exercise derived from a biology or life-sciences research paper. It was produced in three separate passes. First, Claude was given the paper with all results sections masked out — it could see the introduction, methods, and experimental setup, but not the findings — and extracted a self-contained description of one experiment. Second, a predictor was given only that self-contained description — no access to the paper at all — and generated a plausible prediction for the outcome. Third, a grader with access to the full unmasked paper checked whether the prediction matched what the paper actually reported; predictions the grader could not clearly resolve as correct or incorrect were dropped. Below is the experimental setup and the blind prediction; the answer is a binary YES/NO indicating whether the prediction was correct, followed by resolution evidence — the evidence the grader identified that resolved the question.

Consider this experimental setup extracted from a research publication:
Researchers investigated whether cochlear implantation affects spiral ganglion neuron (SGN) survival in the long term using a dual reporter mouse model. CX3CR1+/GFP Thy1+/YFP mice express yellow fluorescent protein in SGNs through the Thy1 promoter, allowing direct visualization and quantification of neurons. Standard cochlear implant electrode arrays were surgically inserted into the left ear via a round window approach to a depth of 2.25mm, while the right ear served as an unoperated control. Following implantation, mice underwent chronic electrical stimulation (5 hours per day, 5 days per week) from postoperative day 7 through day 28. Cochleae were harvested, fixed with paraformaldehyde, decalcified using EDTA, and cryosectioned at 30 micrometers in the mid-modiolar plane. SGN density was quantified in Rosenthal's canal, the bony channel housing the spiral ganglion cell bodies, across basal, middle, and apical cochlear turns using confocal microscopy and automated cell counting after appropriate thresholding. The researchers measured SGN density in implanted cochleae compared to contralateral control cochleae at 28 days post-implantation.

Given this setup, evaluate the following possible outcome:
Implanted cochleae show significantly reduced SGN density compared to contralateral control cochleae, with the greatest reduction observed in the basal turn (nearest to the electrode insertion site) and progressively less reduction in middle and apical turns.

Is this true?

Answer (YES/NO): NO